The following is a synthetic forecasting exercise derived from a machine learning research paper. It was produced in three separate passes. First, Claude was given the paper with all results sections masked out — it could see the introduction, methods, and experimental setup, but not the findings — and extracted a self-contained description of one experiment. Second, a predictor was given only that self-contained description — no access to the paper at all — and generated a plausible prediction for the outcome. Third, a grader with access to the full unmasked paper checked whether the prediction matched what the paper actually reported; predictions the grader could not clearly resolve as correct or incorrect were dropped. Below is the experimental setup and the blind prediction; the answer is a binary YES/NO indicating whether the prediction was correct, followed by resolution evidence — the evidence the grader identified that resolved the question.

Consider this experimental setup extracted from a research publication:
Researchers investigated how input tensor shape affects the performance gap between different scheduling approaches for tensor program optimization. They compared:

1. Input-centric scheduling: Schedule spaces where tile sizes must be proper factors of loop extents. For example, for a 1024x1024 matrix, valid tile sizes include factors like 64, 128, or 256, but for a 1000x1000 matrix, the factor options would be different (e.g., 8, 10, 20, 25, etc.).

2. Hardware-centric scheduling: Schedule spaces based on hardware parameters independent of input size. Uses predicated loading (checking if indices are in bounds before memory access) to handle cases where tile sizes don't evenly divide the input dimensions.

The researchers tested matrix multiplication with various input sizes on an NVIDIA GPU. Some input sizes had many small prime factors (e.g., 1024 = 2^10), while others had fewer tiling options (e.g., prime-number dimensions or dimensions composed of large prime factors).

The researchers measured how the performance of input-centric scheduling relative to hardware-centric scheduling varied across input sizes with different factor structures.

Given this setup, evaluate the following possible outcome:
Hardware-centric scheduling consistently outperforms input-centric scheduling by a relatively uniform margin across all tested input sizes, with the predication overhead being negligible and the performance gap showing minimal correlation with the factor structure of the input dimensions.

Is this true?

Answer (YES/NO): NO